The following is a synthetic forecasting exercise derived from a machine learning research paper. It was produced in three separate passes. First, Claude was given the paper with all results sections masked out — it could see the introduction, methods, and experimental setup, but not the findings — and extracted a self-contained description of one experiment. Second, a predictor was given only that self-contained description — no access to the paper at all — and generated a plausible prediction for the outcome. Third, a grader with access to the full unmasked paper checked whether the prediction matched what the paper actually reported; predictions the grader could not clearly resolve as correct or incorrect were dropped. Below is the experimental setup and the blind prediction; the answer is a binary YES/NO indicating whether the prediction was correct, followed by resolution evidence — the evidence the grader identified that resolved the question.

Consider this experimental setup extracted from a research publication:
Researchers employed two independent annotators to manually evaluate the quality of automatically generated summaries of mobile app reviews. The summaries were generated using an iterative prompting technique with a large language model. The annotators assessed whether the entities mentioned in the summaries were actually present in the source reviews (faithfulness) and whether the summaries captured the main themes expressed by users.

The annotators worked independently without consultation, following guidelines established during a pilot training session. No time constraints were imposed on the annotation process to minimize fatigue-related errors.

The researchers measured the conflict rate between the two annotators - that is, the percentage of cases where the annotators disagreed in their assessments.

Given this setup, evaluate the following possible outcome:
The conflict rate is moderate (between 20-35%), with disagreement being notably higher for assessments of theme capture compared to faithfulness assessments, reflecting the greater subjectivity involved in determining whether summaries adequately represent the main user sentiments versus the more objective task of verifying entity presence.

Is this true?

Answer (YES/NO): NO